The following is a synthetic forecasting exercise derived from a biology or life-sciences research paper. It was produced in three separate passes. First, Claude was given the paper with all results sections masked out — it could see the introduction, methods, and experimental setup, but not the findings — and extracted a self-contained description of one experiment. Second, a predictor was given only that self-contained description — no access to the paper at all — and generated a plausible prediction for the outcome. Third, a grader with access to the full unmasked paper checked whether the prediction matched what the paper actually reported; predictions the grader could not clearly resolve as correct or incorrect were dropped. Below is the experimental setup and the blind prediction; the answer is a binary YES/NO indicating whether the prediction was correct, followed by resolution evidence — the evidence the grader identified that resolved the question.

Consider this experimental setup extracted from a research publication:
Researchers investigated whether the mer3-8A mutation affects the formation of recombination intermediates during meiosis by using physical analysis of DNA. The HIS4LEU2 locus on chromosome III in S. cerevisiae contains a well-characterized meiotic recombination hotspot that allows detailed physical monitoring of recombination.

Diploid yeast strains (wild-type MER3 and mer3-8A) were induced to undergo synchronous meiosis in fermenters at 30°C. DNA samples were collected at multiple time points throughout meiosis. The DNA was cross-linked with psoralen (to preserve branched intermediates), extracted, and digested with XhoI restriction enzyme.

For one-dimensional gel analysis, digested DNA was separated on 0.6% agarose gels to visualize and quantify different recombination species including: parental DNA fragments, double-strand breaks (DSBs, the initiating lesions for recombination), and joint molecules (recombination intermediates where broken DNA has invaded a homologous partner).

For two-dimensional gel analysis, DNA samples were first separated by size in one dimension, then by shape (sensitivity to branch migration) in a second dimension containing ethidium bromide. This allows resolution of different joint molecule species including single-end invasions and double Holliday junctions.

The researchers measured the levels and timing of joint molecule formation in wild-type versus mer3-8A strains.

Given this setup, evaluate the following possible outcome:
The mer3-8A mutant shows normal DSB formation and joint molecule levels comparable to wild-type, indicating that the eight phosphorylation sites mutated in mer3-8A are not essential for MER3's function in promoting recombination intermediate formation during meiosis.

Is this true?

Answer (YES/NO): NO